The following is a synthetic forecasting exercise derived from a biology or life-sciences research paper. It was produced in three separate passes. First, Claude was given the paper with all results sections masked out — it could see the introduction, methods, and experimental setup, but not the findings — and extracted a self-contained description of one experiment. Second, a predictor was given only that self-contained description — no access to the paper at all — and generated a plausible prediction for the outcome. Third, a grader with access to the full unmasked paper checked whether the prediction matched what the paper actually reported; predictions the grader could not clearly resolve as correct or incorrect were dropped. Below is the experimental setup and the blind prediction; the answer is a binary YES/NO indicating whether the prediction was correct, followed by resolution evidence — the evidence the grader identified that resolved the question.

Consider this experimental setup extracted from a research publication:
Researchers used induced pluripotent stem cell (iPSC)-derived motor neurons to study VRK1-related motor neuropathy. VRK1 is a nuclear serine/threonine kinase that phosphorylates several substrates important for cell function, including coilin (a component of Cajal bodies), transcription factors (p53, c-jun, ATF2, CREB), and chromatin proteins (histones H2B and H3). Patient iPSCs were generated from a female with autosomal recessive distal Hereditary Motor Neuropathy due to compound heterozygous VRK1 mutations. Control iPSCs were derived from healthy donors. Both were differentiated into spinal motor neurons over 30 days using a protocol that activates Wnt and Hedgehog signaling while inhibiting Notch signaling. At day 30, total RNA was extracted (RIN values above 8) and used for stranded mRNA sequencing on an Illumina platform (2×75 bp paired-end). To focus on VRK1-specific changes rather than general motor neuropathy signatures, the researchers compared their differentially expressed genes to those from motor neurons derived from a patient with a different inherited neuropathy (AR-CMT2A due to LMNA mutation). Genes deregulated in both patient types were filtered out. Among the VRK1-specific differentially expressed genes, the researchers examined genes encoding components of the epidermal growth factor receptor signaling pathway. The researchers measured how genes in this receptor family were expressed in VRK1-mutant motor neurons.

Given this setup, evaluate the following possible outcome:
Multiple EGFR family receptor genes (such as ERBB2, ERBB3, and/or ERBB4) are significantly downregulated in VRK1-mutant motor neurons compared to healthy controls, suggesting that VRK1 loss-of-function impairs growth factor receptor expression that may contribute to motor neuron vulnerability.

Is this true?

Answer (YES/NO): NO